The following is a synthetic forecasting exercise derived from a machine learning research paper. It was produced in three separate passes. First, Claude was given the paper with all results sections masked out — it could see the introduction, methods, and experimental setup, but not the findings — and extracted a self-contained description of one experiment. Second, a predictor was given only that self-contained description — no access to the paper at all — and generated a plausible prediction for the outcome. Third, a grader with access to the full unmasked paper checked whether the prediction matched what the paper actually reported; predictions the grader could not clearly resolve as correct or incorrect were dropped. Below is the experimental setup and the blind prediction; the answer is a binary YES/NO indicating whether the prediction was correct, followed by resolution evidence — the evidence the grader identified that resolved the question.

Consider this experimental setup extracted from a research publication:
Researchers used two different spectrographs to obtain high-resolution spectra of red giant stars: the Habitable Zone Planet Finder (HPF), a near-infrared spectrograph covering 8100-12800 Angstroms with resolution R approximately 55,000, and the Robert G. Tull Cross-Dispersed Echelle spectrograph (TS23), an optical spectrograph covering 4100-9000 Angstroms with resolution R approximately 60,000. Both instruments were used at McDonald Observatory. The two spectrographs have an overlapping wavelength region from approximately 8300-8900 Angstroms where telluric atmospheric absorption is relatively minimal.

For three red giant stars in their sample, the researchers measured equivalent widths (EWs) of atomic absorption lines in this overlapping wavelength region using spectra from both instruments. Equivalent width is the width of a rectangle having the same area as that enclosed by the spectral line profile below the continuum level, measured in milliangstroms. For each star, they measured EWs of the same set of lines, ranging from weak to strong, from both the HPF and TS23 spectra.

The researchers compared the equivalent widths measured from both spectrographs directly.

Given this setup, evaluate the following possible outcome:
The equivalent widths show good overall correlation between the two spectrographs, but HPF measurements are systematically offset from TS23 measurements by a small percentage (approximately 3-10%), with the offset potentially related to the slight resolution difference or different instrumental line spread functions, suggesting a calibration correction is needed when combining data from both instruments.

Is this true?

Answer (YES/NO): NO